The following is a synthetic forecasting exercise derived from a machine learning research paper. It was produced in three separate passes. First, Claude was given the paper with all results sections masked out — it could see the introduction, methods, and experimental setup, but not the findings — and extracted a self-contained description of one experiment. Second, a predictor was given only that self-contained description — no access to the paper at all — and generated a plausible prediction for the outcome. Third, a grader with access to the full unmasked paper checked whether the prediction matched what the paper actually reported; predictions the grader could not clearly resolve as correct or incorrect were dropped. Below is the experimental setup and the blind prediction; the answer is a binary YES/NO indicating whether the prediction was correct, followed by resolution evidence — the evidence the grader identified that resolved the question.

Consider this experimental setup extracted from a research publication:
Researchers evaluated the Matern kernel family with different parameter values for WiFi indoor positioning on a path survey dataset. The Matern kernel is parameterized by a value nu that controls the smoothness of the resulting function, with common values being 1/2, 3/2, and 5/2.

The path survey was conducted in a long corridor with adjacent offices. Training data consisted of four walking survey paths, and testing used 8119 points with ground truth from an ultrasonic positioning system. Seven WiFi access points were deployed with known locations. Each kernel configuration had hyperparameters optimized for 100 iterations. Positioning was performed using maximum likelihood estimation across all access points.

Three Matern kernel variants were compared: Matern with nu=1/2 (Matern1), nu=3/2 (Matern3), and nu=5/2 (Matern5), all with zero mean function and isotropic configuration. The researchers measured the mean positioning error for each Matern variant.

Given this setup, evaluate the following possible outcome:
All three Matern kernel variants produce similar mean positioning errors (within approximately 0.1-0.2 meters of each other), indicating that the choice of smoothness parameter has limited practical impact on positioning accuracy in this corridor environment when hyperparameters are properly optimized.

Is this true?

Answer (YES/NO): NO